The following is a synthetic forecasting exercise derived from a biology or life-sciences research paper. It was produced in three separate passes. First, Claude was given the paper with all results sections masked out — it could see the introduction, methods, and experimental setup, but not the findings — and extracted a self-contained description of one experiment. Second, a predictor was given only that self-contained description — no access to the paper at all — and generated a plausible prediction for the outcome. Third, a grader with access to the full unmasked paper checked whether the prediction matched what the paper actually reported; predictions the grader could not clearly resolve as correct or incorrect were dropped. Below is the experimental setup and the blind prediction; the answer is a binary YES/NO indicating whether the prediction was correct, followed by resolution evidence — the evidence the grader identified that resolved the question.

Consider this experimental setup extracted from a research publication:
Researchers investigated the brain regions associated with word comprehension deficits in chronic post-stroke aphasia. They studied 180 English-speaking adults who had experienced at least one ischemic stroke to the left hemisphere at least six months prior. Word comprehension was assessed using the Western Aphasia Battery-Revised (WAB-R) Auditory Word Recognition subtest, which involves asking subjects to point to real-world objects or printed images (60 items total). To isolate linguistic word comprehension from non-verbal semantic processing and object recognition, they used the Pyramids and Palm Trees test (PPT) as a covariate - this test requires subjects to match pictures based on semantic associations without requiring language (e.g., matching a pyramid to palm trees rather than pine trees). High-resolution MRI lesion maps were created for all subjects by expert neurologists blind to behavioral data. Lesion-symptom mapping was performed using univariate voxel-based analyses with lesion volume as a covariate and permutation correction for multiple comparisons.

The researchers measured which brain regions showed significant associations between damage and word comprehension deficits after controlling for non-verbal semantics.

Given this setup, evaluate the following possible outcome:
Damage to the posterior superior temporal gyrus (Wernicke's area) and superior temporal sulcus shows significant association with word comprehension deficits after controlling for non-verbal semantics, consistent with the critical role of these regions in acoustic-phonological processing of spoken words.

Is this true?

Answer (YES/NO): YES